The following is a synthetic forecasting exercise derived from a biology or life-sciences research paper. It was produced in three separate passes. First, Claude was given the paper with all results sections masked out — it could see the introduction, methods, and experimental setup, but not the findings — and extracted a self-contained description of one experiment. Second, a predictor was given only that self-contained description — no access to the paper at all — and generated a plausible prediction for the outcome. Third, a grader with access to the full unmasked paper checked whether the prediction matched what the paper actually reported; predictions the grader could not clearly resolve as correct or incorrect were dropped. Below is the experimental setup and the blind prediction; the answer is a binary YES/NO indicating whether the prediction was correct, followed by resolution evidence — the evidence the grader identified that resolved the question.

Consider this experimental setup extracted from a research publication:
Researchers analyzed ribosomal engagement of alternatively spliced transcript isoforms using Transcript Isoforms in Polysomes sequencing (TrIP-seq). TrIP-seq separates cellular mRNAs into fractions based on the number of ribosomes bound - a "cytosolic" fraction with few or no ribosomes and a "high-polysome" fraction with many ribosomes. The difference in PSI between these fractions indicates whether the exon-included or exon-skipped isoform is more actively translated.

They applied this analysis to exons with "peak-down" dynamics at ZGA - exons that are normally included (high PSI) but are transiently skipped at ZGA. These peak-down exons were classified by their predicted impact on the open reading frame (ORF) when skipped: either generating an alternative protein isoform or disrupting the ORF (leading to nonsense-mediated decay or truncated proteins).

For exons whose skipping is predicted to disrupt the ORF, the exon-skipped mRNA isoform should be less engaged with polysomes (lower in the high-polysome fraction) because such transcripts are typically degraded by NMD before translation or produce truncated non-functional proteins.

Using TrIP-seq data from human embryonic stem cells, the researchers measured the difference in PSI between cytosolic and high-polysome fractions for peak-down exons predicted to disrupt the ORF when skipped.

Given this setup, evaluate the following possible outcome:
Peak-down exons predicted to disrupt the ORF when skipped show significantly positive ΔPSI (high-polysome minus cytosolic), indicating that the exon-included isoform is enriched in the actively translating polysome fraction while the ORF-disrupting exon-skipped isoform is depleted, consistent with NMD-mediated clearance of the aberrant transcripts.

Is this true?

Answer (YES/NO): YES